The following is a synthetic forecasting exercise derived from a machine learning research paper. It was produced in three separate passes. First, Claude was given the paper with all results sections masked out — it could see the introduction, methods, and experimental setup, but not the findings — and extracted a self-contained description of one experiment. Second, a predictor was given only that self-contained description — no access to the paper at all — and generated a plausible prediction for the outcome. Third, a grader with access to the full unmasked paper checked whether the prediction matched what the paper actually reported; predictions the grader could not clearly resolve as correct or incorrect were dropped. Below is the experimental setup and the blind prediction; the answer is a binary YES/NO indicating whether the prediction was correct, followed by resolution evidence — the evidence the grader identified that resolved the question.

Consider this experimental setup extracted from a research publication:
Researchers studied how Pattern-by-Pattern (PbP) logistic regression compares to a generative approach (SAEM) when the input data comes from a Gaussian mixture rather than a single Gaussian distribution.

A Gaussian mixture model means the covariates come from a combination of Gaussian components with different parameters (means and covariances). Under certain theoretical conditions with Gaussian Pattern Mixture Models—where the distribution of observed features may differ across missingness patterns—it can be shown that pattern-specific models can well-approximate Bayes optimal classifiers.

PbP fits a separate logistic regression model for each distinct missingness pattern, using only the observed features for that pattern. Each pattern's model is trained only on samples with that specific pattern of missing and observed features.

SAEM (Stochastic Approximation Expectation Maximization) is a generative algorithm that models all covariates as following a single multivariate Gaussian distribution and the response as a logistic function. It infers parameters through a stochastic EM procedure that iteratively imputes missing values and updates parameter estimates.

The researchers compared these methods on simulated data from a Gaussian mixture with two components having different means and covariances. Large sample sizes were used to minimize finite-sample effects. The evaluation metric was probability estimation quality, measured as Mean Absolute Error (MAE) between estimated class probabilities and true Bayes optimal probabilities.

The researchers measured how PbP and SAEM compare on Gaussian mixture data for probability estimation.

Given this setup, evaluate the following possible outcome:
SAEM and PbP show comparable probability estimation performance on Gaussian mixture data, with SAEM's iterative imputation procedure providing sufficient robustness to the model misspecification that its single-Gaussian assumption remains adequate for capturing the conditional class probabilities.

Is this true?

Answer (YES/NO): NO